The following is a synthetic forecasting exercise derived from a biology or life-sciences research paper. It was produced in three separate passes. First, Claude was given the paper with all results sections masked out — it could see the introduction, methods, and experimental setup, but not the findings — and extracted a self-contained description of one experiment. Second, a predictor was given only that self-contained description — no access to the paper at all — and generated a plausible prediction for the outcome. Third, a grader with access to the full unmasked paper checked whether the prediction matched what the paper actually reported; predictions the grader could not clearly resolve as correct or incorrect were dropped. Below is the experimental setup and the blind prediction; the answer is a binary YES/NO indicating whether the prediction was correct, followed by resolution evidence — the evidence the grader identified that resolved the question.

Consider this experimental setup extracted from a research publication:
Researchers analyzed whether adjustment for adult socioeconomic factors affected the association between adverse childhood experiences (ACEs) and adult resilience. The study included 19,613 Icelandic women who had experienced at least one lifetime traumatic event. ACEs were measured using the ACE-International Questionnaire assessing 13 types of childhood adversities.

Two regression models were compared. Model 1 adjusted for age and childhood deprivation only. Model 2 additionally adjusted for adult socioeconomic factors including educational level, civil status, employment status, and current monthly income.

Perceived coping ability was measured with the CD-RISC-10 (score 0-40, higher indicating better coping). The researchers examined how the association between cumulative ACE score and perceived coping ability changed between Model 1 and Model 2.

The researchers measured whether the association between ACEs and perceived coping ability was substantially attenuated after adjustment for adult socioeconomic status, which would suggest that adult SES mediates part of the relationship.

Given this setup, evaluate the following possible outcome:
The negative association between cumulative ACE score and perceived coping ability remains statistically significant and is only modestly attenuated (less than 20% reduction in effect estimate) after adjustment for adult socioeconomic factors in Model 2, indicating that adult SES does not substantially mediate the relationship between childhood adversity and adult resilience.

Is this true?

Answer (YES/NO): YES